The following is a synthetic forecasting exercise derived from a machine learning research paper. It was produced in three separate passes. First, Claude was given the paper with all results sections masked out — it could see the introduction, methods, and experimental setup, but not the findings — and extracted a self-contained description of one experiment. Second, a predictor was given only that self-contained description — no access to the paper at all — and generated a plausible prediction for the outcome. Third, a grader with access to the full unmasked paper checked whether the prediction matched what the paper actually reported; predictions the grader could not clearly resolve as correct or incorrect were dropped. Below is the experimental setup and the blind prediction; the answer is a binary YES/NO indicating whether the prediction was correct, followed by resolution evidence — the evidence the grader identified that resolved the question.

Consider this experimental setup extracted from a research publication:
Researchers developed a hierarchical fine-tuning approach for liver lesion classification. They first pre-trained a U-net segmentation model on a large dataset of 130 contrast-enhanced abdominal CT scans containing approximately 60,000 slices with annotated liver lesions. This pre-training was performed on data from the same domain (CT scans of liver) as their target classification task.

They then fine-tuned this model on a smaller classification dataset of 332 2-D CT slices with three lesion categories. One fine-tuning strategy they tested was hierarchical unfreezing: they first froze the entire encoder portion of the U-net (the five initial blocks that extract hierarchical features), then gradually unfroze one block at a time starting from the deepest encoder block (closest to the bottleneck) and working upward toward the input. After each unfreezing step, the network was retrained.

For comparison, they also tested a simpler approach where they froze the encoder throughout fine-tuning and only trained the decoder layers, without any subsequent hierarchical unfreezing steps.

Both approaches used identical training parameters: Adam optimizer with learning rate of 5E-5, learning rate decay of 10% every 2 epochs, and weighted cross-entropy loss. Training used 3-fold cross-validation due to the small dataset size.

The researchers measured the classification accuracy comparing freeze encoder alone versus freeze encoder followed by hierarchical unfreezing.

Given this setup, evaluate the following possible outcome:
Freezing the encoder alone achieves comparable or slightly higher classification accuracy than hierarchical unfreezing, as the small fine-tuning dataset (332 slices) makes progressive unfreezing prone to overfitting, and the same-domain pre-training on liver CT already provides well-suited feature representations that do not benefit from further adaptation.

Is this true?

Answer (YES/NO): NO